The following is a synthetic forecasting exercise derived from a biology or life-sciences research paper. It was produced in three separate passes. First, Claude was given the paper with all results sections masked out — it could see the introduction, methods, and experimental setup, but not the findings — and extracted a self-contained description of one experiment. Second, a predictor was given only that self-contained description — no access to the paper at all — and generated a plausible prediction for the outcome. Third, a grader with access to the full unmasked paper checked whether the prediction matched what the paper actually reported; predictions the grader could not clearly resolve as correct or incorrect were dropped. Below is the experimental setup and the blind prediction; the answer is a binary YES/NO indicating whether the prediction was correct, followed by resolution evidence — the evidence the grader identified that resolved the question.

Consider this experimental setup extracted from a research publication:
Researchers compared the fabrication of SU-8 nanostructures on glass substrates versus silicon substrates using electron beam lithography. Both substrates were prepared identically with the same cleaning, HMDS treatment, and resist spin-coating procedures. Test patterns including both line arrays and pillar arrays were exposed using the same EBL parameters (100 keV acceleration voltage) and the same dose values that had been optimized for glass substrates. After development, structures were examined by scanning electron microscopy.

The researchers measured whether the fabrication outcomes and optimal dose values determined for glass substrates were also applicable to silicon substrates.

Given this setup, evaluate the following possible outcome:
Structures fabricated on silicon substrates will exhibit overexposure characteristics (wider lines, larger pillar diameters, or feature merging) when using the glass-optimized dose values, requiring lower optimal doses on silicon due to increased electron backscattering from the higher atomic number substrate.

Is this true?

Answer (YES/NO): NO